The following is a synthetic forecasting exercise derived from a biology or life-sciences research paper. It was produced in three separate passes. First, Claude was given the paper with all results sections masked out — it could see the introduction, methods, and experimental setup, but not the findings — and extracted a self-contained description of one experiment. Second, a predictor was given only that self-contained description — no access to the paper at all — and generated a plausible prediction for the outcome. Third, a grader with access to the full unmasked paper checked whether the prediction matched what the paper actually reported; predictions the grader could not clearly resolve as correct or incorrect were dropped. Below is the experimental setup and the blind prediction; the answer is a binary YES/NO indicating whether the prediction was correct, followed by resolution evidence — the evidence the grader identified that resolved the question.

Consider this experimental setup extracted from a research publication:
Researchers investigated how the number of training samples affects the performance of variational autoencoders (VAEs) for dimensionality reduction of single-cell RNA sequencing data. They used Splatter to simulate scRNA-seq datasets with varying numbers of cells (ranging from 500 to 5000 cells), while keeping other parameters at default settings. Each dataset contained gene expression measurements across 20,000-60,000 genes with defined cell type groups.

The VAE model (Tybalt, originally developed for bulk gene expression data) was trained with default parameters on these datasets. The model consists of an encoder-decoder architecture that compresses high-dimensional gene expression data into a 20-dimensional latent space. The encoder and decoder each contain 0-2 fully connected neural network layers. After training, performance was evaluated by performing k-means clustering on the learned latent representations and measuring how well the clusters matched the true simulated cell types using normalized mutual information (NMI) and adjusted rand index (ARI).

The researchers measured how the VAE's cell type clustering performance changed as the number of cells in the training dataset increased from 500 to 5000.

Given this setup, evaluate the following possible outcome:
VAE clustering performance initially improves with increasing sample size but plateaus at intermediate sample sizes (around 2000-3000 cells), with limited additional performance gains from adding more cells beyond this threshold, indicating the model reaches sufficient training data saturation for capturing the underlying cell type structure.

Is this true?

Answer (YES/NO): NO